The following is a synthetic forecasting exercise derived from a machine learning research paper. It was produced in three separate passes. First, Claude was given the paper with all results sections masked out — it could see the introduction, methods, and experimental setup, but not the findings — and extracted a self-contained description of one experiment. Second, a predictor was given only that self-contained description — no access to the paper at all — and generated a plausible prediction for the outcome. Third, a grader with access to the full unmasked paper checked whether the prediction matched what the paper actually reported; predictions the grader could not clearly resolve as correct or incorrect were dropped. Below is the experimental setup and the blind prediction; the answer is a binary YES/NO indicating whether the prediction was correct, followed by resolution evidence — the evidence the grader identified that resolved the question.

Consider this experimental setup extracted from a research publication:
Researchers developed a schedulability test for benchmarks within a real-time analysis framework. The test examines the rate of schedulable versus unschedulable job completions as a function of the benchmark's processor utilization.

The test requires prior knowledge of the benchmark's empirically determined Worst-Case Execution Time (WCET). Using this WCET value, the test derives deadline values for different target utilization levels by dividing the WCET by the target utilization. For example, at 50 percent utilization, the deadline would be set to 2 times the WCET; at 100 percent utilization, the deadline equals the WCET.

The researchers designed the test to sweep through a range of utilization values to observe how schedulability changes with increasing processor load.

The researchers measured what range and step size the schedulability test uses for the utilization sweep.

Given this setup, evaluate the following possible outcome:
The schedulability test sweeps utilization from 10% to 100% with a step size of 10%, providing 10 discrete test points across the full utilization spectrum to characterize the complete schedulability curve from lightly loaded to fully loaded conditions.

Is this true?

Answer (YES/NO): NO